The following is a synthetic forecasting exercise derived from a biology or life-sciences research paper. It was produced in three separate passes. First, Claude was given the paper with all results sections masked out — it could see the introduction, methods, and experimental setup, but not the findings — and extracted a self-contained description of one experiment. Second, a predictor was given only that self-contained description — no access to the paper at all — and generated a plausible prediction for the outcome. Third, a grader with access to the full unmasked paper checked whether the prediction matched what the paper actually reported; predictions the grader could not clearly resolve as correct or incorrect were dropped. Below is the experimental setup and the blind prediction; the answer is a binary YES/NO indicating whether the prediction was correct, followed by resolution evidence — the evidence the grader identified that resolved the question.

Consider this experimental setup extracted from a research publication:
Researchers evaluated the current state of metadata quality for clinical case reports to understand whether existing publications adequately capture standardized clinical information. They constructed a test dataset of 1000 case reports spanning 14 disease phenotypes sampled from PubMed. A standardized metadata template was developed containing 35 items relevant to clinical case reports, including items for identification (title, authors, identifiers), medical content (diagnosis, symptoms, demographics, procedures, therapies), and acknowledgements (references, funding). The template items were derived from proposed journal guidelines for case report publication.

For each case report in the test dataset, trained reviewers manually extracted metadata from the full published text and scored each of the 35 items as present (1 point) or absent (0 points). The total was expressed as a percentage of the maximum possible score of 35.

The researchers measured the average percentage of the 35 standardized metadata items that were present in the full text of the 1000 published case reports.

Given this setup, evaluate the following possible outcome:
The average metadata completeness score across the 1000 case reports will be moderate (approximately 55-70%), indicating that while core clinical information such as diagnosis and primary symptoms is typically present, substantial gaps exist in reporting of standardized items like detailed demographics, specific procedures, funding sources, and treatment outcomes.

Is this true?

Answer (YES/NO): YES